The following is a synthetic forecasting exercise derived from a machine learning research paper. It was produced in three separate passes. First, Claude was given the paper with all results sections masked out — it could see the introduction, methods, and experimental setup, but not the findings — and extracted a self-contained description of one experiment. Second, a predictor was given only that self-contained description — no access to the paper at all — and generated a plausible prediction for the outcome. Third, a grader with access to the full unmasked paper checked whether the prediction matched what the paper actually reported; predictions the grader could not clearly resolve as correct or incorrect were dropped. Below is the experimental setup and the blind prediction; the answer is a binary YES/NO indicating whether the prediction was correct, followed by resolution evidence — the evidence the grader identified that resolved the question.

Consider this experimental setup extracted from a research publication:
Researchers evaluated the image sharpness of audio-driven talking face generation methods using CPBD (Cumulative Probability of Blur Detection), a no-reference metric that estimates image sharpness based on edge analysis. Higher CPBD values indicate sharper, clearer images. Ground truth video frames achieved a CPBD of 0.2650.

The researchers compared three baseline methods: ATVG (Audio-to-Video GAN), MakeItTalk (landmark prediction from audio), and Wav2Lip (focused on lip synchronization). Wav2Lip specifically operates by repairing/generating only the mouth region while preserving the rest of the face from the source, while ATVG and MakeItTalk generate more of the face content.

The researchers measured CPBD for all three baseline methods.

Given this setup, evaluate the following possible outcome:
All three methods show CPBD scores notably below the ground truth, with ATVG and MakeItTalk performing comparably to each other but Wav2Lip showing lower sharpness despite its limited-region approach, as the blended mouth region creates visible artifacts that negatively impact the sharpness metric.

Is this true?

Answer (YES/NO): NO